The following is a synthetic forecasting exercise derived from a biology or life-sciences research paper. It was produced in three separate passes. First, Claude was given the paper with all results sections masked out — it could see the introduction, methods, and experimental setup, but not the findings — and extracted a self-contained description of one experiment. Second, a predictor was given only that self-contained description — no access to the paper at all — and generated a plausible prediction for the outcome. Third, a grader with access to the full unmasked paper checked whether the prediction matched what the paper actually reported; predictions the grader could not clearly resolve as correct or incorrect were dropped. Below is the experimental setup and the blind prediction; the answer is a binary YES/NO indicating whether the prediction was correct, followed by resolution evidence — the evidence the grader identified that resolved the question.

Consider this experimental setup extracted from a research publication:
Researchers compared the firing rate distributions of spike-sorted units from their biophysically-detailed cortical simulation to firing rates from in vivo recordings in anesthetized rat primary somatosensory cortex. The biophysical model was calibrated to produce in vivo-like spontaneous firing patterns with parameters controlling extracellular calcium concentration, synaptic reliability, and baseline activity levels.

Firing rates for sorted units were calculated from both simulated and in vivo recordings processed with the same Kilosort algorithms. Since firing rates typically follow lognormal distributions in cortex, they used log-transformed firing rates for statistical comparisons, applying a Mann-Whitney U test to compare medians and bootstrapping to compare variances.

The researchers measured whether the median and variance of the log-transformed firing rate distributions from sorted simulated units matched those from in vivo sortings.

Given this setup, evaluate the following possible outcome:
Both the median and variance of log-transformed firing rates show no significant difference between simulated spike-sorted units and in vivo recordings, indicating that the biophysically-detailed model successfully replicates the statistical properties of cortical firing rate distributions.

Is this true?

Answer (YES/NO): NO